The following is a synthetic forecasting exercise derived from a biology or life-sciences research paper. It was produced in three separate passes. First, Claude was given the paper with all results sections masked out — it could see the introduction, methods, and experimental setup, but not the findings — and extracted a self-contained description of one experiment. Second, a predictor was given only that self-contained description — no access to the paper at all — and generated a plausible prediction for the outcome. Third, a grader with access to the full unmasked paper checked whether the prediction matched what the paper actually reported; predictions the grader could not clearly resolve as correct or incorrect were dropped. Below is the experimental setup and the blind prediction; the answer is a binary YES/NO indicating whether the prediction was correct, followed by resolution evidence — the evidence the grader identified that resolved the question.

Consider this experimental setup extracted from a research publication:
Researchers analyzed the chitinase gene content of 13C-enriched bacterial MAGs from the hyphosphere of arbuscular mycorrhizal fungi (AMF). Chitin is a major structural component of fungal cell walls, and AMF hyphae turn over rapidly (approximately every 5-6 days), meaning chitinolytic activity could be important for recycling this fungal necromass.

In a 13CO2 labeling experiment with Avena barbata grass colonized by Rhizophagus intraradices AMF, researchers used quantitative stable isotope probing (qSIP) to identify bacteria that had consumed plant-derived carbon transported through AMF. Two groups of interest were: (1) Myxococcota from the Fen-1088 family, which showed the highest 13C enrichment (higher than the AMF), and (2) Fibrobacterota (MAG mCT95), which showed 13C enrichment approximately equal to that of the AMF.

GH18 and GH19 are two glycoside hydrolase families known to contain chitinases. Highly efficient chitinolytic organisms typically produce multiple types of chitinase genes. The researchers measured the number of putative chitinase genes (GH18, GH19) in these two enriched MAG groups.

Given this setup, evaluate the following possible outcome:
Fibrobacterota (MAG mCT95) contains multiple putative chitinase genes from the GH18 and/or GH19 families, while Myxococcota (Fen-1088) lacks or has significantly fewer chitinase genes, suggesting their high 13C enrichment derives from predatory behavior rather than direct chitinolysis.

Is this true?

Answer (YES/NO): YES